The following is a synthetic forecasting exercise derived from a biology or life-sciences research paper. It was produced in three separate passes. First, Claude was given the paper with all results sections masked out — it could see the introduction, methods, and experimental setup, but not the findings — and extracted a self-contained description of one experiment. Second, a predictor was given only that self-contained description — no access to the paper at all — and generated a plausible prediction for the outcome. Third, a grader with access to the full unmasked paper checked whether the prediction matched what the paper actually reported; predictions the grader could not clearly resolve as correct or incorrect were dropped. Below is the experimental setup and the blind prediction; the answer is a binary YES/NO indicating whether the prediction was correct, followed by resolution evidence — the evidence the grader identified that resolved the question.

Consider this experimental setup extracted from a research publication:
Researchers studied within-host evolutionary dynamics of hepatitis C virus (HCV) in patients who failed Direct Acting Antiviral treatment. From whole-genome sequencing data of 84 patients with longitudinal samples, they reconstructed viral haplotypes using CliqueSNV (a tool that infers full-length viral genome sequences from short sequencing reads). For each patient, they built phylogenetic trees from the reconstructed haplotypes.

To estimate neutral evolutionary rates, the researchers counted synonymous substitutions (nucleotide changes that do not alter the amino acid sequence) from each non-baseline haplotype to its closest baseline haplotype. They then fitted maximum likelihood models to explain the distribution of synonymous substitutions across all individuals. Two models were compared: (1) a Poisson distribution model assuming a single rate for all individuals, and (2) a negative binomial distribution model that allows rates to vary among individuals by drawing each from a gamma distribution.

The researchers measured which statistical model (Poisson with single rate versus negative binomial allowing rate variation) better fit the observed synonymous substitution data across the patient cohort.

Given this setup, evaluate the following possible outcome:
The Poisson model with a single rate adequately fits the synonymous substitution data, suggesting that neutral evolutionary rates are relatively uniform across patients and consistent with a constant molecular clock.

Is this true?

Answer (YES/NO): NO